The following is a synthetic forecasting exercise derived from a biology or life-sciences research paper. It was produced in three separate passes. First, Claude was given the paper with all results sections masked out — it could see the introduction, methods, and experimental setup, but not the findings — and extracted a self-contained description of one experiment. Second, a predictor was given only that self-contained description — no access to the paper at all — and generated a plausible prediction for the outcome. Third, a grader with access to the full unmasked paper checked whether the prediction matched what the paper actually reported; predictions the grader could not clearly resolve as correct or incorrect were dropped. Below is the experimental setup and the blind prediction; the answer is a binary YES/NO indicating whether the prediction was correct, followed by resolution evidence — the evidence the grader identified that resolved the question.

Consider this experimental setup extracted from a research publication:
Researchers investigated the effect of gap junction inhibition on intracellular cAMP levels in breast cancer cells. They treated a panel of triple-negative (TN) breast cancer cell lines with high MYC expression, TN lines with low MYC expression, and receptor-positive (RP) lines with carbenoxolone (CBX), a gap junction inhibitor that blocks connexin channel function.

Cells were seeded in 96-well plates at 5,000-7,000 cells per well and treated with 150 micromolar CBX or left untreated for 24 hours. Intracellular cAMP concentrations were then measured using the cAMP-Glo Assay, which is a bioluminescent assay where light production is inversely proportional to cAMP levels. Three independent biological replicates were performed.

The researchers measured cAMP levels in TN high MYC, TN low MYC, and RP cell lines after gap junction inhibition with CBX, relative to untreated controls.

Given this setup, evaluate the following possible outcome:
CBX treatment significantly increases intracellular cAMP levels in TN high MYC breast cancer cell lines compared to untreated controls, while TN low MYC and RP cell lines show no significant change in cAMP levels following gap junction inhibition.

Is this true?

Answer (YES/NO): NO